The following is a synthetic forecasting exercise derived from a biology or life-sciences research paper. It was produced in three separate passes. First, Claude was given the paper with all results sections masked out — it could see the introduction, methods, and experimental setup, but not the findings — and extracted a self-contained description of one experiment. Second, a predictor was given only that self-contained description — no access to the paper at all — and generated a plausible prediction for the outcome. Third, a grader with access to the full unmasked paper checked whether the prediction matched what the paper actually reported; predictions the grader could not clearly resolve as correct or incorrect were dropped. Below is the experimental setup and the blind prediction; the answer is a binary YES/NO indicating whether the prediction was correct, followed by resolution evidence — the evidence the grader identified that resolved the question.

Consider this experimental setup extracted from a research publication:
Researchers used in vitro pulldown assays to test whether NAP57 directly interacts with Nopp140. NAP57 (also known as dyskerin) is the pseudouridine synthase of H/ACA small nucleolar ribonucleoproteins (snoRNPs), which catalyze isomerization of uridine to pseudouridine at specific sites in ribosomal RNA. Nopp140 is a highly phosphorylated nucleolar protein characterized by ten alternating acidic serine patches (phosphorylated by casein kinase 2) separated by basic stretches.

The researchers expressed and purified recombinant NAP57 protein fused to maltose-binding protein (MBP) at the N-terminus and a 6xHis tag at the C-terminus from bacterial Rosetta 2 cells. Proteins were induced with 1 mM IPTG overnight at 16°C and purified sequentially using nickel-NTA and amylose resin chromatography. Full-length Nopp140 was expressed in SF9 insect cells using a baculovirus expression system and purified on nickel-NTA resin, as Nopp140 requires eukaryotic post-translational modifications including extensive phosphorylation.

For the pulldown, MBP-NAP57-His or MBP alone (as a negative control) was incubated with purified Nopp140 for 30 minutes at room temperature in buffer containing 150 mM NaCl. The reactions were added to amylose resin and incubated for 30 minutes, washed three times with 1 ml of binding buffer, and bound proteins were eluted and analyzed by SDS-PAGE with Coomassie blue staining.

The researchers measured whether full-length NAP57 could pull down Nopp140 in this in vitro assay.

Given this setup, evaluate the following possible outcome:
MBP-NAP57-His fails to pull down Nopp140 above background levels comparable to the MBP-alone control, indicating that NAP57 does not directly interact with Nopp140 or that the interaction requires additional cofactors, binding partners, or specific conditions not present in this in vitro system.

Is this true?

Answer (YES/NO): NO